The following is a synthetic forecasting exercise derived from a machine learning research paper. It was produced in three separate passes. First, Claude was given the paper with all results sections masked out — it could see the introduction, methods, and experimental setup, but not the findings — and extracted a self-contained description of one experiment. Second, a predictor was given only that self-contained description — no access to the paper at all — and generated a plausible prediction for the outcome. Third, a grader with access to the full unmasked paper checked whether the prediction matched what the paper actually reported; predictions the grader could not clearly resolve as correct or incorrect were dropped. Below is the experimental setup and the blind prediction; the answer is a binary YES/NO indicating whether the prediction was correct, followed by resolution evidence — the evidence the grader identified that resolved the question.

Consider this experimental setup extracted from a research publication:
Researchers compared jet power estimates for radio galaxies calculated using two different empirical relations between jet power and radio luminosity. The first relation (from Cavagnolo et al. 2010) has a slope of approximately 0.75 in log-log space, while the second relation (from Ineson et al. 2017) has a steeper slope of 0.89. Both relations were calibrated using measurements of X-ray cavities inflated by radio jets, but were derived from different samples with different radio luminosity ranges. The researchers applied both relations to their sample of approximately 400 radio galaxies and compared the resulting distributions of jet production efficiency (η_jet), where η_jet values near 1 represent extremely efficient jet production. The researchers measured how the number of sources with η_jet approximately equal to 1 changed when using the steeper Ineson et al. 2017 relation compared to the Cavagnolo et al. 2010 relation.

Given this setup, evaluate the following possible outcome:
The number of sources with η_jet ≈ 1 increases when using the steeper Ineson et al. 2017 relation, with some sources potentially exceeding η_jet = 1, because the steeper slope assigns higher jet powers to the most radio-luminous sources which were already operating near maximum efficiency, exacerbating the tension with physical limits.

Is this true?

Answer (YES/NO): NO